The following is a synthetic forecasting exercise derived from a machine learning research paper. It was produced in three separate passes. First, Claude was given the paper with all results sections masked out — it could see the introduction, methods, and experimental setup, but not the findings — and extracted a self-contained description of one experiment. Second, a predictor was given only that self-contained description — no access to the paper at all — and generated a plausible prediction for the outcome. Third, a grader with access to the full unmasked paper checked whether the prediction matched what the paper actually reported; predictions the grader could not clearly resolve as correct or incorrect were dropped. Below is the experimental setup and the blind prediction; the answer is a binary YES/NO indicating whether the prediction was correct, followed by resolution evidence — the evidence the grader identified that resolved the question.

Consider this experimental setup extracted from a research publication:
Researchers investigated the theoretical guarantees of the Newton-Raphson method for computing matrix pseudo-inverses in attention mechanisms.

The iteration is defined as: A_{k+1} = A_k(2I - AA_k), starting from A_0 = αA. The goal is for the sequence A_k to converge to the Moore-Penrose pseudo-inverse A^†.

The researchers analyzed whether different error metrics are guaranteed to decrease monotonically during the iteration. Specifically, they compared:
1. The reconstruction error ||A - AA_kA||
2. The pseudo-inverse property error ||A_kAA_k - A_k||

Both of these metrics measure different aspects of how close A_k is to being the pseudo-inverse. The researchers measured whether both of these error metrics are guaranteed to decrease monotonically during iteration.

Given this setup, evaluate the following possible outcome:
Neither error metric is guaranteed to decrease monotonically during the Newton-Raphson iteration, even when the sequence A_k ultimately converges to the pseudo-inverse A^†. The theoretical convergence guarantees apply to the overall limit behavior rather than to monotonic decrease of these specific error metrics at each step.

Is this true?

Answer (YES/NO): NO